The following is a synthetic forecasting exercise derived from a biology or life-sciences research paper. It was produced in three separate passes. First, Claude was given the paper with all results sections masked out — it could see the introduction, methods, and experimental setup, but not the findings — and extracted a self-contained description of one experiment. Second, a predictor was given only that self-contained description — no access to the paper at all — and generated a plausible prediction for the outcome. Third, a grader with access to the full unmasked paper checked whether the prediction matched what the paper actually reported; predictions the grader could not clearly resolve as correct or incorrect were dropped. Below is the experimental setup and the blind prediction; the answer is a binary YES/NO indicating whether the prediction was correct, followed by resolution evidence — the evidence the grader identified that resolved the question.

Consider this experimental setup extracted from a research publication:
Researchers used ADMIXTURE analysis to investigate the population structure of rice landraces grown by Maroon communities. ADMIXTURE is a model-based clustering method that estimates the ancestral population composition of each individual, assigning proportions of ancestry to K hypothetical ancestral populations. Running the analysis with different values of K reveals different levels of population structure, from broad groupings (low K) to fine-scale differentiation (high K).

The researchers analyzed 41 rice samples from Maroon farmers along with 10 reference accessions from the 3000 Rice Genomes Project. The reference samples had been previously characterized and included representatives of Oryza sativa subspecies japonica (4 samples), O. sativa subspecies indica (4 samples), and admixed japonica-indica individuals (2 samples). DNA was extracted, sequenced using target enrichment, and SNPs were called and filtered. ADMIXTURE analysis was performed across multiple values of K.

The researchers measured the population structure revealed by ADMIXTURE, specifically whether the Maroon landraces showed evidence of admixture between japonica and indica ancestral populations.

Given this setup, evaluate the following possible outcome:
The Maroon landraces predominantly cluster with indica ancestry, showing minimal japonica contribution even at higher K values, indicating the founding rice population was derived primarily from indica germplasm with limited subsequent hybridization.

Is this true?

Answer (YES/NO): NO